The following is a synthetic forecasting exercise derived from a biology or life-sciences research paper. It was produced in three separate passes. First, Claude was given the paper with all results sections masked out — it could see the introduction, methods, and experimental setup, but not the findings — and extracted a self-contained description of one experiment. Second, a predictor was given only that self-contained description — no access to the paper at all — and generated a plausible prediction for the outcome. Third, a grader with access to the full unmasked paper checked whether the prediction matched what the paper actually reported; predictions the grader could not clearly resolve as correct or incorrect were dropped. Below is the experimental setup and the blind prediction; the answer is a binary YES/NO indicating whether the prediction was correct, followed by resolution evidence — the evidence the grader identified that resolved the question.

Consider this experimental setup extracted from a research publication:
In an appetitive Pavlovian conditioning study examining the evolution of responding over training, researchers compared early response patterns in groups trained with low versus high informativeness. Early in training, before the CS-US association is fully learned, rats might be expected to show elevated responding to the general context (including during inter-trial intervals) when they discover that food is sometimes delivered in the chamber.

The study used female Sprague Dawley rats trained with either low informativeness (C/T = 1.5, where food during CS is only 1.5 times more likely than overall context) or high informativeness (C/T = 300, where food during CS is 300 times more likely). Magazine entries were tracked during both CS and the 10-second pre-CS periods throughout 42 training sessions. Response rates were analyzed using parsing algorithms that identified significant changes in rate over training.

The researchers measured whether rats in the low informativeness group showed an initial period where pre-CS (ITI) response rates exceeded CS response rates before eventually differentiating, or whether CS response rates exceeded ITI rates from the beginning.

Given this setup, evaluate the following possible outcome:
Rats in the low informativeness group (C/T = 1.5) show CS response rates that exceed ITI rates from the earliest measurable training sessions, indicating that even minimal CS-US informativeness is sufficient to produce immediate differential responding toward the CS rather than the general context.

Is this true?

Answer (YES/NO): NO